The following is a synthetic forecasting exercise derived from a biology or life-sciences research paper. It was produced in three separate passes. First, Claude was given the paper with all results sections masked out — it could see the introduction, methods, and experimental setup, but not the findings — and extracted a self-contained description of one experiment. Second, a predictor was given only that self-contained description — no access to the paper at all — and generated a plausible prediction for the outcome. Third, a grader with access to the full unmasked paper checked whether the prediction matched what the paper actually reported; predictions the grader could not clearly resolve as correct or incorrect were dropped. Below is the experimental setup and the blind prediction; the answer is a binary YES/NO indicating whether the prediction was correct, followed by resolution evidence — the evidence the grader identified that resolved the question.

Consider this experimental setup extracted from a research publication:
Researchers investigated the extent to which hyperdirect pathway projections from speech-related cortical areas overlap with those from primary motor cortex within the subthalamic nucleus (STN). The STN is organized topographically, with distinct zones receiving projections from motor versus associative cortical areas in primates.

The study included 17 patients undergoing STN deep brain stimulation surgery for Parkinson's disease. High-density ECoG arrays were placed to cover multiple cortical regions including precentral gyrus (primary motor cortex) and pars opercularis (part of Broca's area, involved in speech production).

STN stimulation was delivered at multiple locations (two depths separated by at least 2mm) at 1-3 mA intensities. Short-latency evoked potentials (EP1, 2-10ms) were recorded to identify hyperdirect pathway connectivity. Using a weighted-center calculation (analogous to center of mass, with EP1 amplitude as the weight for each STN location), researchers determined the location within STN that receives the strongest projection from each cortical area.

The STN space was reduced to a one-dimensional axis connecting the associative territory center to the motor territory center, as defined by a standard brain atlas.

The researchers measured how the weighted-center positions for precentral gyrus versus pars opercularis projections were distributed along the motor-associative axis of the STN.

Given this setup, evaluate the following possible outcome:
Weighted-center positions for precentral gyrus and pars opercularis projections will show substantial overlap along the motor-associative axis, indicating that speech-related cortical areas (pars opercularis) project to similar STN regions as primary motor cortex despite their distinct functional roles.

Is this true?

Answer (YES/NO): NO